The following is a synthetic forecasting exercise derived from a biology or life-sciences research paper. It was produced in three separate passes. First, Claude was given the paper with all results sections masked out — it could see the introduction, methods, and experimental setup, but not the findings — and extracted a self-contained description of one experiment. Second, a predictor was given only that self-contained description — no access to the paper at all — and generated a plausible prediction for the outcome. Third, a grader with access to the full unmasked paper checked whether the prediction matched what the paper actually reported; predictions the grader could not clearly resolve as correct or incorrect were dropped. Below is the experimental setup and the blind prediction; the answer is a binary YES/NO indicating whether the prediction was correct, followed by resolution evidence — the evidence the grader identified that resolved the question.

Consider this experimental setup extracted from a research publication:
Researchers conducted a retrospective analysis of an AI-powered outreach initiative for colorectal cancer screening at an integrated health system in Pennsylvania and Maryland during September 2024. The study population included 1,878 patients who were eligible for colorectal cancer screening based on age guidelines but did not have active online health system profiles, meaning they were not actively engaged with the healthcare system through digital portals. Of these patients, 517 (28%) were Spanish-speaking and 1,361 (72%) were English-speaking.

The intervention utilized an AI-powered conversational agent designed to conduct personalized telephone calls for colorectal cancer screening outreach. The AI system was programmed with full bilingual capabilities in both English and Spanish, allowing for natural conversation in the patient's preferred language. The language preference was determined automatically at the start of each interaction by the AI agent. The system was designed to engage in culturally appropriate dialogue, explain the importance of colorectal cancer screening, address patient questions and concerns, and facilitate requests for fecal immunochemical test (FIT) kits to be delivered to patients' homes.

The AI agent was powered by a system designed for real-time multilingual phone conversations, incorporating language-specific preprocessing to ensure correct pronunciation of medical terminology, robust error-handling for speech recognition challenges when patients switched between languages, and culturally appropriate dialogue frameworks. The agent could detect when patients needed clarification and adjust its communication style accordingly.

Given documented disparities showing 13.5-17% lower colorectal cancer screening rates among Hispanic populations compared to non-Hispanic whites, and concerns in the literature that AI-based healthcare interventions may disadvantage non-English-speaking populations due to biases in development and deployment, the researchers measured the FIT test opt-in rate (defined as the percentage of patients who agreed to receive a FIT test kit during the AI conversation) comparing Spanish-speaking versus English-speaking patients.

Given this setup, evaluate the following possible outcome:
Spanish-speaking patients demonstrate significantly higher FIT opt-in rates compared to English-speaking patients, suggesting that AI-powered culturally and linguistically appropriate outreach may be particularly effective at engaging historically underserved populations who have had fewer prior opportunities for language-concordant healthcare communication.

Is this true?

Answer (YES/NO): YES